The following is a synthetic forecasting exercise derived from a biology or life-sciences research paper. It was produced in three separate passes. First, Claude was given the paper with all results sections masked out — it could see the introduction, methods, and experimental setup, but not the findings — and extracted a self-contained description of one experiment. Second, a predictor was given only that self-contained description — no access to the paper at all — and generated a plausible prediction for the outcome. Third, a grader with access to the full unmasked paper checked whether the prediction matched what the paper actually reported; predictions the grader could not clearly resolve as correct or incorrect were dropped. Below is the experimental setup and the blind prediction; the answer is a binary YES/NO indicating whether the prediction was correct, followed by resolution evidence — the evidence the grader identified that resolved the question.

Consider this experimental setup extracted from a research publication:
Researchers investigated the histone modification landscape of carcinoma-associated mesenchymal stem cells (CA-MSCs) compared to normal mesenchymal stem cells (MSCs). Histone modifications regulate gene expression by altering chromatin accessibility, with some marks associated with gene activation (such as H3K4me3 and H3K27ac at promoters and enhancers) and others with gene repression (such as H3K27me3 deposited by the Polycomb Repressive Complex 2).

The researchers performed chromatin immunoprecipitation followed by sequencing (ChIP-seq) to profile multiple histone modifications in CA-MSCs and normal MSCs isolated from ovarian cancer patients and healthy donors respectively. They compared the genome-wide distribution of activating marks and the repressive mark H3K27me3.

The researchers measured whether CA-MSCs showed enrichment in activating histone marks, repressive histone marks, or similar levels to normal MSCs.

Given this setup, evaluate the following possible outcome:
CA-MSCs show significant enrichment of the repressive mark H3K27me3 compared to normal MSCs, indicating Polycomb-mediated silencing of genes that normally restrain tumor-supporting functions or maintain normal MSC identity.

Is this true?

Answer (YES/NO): YES